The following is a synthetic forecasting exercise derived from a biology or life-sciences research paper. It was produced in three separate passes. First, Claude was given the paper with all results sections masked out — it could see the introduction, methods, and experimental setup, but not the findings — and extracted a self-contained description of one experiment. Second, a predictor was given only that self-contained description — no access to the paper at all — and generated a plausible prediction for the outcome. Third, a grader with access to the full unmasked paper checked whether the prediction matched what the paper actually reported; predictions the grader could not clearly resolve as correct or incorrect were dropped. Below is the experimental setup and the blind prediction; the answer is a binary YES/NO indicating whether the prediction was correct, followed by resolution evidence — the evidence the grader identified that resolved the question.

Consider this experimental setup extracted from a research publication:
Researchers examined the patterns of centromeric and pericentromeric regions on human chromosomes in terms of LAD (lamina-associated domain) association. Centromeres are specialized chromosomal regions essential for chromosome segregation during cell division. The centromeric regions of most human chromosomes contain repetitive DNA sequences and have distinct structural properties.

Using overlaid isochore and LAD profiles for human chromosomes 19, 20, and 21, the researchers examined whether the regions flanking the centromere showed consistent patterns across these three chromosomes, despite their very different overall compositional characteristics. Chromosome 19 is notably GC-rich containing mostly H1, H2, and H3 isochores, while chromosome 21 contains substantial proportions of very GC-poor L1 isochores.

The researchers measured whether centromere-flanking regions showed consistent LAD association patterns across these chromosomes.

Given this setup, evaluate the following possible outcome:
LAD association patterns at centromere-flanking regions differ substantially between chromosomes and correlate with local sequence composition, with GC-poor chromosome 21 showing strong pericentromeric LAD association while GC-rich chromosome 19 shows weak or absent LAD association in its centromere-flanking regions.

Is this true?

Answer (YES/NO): NO